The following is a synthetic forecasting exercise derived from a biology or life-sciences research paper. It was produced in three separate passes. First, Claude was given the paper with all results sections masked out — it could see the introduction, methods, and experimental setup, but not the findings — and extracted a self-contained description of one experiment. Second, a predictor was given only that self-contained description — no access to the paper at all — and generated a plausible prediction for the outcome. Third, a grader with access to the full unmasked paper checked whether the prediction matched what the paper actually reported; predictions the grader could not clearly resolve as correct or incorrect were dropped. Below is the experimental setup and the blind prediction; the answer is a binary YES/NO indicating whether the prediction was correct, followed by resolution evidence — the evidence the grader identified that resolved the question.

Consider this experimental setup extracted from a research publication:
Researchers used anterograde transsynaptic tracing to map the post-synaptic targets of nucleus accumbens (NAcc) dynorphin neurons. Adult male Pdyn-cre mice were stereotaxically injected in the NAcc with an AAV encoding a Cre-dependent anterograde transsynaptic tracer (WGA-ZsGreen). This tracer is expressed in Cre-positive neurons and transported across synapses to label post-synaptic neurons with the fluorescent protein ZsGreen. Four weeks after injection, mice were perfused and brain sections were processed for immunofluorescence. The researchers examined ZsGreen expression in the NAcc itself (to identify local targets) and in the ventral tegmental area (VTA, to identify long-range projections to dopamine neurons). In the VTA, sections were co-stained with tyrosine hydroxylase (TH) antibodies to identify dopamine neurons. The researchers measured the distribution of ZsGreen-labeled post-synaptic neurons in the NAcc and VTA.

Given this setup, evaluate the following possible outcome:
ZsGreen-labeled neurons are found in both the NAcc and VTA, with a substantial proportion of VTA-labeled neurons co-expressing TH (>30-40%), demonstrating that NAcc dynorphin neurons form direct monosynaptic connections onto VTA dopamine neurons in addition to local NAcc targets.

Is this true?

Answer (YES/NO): NO